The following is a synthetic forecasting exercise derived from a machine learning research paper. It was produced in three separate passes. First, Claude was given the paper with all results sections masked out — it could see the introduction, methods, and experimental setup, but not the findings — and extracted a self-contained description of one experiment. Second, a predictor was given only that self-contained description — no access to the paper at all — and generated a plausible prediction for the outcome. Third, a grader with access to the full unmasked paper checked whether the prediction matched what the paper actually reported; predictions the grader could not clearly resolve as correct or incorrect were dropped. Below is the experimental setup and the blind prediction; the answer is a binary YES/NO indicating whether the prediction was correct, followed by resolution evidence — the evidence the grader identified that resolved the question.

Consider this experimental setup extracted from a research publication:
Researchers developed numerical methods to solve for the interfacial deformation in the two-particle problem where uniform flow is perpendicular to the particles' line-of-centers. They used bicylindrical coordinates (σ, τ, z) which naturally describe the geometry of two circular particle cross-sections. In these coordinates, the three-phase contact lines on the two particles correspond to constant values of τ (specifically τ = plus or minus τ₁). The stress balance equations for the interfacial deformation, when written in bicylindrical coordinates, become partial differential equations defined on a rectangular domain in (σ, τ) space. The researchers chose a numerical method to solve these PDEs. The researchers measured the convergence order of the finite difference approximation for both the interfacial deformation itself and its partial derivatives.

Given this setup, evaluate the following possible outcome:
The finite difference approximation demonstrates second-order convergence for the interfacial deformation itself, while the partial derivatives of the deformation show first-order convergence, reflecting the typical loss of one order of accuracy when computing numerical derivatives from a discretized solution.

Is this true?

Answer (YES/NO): YES